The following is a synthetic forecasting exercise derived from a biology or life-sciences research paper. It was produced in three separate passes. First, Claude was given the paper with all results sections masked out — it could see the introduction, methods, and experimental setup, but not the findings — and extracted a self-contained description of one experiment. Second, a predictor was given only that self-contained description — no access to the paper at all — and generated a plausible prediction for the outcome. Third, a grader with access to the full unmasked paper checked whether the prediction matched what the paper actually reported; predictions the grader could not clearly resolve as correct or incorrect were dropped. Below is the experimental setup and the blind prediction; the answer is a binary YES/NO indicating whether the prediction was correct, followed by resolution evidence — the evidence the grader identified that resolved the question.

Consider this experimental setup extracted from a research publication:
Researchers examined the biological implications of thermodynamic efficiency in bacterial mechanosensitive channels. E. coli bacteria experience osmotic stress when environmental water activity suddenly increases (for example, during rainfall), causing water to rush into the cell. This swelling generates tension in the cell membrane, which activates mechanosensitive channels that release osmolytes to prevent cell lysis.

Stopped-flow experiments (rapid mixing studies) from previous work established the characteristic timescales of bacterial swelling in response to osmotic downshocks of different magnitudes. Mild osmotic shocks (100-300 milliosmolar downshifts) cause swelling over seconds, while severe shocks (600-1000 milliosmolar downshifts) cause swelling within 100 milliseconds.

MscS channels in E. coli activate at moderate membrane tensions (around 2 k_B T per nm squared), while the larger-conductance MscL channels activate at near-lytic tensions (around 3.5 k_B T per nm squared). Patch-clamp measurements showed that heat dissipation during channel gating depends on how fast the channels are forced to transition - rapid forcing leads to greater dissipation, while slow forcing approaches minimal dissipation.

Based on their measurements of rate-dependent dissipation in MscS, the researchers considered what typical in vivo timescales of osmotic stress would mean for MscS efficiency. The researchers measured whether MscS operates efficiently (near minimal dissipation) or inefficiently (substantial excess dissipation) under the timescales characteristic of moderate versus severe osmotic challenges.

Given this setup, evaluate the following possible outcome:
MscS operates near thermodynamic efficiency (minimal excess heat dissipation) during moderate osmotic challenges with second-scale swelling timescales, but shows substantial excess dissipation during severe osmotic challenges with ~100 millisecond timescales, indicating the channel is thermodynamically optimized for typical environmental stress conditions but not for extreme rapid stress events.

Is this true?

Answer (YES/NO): YES